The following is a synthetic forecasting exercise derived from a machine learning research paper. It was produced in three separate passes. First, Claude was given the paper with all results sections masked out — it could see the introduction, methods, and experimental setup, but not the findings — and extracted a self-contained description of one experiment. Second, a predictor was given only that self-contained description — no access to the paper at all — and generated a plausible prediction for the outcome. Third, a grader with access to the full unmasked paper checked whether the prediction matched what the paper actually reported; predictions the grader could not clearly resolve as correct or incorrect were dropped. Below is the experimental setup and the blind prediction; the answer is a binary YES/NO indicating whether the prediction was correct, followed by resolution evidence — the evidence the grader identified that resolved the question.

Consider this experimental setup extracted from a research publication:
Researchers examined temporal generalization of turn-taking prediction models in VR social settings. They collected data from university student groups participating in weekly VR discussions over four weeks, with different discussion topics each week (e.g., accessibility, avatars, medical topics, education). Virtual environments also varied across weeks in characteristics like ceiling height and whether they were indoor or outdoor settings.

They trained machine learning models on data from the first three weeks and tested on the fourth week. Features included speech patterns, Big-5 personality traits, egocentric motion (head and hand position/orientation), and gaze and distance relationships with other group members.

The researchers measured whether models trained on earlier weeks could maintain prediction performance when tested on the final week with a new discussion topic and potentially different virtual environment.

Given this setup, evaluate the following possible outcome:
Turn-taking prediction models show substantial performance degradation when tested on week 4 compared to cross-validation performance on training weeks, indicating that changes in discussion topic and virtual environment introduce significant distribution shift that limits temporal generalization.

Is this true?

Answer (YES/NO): NO